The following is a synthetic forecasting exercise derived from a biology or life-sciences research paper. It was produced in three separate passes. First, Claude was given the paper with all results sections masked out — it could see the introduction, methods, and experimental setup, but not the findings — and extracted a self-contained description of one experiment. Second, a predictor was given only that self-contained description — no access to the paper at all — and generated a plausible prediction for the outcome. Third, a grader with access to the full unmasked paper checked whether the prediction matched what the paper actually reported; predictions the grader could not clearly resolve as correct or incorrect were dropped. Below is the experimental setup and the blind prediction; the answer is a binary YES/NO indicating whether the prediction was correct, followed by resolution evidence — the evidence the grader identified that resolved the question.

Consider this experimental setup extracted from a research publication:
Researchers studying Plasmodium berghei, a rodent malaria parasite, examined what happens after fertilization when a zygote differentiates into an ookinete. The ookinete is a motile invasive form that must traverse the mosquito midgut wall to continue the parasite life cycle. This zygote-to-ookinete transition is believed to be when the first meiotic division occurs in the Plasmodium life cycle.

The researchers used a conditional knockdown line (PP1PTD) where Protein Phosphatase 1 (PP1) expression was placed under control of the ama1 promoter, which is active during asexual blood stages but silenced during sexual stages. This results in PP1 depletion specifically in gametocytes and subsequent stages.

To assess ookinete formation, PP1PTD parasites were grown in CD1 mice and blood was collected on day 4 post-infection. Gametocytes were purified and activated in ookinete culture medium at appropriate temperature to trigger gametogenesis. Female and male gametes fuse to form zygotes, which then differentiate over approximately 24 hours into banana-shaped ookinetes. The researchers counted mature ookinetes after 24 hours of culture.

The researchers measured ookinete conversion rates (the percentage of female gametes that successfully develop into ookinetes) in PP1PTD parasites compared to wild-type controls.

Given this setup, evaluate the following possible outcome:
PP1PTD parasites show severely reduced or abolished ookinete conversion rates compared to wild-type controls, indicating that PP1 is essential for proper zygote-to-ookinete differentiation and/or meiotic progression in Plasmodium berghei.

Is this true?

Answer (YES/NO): YES